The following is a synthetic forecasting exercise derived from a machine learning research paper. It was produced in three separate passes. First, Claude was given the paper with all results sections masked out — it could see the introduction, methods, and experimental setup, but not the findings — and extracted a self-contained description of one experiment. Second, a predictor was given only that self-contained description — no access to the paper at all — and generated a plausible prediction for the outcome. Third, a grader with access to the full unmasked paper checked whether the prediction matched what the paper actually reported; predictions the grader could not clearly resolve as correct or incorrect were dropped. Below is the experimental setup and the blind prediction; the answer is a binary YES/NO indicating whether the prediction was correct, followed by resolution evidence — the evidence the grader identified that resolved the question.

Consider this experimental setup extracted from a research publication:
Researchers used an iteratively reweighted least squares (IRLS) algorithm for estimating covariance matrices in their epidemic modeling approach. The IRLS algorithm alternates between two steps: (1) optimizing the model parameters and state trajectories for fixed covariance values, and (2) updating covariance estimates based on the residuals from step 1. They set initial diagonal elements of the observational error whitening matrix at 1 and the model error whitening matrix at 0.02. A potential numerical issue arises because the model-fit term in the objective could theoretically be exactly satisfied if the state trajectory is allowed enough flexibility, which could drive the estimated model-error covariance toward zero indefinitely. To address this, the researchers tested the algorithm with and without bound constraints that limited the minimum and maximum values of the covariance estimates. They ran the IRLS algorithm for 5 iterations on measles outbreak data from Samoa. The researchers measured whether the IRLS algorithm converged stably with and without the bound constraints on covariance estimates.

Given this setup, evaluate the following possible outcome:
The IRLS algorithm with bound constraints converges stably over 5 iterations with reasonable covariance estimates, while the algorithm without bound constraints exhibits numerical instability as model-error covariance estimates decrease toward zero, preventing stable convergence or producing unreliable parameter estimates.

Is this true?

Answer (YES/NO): YES